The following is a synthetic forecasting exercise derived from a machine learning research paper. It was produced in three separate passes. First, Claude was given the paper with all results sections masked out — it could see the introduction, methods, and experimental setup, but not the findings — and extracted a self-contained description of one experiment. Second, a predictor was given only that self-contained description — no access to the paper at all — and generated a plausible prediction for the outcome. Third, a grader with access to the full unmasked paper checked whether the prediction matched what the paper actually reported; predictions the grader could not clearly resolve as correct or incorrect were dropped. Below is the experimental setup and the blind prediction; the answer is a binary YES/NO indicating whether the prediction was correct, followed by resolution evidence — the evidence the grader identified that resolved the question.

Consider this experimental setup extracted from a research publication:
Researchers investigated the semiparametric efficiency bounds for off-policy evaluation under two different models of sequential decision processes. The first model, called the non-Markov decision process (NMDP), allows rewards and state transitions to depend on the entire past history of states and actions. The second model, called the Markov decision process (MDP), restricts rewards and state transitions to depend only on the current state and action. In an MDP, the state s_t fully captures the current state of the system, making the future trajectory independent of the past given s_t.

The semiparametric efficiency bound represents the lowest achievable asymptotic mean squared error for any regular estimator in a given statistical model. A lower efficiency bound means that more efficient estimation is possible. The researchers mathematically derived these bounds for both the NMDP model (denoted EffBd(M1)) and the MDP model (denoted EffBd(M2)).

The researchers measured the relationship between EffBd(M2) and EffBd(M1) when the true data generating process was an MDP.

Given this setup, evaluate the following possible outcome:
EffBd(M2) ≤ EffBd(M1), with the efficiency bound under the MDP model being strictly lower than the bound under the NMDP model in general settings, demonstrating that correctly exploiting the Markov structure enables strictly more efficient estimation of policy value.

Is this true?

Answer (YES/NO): YES